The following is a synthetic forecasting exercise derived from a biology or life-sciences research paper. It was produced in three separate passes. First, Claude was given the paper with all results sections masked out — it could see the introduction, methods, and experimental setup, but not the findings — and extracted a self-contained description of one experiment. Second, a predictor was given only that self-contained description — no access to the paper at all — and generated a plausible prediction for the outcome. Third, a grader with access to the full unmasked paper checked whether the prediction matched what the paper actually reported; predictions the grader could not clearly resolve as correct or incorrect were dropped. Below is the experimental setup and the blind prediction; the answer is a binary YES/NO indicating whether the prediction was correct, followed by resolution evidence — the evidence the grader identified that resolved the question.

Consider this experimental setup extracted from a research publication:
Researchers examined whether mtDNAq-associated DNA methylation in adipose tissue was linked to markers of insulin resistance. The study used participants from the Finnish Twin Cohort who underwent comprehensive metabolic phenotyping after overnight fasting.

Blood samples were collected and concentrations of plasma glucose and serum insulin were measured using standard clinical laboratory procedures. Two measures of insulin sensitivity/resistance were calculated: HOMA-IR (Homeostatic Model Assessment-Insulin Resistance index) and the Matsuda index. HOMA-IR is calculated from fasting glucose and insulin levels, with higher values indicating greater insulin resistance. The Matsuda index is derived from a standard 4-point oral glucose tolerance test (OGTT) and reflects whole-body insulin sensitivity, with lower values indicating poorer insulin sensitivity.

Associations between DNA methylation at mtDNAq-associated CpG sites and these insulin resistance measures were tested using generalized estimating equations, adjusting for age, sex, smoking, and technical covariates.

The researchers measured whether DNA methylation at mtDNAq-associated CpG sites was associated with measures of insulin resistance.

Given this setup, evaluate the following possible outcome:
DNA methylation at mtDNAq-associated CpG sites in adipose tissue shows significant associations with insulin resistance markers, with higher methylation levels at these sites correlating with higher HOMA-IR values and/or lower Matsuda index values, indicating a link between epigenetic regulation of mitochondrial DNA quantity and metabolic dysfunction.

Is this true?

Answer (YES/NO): YES